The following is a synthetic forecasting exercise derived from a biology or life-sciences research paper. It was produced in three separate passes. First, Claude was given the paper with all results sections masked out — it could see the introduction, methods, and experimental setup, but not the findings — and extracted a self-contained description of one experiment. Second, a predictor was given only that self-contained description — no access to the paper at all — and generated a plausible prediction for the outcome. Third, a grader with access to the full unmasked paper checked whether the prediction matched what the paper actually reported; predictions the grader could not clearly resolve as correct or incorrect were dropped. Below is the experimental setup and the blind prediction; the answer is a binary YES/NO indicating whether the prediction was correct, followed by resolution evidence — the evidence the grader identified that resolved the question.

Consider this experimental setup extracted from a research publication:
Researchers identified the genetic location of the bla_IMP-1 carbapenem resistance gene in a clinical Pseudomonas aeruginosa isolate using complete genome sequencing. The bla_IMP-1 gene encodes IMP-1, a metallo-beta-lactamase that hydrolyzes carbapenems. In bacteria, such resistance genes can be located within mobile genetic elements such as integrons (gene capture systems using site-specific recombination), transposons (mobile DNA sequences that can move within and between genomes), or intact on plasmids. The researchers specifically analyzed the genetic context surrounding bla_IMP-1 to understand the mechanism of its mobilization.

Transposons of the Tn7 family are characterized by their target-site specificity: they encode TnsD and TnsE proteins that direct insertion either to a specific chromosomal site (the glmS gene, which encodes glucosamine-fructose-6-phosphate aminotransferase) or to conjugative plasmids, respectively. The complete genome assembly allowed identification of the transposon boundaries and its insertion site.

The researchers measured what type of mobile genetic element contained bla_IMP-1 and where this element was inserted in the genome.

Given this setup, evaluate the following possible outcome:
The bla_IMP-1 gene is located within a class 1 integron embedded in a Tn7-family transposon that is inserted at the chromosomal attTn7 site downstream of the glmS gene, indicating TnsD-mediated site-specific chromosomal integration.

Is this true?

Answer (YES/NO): YES